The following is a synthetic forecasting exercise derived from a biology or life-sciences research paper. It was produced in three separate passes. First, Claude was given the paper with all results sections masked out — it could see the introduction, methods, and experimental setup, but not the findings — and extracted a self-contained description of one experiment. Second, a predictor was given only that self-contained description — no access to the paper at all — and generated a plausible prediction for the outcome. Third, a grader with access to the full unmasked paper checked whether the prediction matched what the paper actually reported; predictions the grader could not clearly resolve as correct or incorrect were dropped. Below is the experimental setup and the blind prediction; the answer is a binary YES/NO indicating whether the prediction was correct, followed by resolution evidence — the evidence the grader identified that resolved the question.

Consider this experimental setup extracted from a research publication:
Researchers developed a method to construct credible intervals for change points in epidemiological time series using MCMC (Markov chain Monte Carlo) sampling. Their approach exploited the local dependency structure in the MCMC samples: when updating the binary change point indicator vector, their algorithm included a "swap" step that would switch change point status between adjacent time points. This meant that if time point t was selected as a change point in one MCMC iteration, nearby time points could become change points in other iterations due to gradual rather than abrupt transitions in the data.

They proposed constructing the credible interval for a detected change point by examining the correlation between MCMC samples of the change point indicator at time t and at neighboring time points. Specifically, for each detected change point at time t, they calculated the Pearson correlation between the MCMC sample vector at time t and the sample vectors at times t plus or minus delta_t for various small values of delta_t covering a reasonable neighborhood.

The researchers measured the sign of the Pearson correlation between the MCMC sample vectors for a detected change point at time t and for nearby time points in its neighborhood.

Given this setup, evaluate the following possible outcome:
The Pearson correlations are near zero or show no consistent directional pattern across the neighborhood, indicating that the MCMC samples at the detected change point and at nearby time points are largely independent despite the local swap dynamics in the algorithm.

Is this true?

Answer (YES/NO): NO